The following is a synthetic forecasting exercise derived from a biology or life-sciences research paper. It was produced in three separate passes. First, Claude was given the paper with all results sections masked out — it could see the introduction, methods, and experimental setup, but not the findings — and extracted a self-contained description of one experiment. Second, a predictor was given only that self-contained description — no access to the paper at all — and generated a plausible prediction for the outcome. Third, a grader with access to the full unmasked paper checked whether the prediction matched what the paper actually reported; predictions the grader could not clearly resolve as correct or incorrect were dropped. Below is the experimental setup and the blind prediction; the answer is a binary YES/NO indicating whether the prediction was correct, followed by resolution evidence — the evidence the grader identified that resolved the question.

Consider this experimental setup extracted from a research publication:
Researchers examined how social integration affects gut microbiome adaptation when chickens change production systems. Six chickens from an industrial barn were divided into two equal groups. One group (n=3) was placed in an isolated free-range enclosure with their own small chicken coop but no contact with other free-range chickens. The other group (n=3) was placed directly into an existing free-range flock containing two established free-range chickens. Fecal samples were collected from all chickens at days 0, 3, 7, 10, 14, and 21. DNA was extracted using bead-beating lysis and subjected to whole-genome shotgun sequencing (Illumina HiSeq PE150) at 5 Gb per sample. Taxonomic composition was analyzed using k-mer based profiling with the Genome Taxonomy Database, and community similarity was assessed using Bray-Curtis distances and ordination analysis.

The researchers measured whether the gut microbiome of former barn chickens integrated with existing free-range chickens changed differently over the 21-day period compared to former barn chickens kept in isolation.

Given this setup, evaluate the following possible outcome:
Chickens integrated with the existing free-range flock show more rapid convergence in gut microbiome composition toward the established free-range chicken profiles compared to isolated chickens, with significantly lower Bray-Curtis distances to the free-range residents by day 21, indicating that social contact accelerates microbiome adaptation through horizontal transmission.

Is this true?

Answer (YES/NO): NO